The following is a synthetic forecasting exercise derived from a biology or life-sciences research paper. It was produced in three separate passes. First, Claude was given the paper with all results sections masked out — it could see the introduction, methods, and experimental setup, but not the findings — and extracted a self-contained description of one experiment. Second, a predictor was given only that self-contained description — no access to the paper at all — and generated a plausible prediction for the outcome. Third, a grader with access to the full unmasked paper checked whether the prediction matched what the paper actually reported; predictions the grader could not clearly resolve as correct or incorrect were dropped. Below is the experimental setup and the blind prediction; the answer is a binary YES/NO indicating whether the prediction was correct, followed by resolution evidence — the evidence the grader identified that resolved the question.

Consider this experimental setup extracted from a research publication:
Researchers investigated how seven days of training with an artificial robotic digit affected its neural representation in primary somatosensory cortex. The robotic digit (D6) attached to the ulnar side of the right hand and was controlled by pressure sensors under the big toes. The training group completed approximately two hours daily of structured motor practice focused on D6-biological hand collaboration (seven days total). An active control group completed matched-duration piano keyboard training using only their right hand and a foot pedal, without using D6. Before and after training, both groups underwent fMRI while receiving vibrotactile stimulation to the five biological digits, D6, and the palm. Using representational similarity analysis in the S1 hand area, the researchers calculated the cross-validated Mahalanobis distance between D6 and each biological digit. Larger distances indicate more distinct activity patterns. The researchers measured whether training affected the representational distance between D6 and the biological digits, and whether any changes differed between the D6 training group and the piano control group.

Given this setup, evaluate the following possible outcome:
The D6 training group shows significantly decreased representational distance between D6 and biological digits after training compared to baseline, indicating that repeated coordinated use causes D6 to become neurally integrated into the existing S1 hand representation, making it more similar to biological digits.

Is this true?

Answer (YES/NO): YES